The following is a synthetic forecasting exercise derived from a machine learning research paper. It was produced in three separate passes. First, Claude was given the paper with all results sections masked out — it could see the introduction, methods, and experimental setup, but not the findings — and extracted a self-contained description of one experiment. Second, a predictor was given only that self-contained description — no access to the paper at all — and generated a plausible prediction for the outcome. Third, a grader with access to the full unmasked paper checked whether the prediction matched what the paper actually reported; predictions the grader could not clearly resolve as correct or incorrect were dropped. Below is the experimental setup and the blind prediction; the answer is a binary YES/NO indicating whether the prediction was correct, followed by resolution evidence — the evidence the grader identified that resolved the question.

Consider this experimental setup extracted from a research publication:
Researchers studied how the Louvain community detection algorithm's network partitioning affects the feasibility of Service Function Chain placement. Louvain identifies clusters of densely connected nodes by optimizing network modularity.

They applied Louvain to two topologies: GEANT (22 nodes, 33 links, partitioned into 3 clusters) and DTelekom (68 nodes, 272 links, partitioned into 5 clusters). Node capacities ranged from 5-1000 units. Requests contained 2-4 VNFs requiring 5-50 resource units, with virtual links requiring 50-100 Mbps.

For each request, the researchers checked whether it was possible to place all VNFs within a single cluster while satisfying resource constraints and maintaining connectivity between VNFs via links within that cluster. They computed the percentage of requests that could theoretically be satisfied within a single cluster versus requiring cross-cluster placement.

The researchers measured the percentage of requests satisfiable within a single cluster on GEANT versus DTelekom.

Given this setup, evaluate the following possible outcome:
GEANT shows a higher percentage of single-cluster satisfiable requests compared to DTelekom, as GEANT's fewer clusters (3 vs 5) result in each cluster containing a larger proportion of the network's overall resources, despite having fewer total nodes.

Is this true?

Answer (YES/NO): NO